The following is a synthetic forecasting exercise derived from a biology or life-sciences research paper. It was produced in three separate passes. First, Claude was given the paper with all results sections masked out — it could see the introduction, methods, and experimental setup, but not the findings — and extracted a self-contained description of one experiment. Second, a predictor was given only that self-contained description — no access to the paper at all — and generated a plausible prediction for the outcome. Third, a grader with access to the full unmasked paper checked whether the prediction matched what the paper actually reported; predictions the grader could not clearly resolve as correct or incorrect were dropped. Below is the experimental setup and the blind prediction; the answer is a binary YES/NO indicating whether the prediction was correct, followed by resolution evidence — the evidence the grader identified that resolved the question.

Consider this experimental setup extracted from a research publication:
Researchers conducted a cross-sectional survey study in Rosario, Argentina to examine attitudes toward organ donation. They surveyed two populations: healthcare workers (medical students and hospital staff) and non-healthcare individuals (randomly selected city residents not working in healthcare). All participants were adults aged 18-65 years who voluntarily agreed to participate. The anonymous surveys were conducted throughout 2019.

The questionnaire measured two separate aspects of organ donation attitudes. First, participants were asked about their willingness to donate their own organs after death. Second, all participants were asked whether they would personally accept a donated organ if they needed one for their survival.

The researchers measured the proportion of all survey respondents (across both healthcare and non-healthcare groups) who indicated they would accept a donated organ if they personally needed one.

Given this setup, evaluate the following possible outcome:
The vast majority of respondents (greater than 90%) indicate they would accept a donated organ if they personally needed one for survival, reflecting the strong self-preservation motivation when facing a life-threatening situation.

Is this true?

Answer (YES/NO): YES